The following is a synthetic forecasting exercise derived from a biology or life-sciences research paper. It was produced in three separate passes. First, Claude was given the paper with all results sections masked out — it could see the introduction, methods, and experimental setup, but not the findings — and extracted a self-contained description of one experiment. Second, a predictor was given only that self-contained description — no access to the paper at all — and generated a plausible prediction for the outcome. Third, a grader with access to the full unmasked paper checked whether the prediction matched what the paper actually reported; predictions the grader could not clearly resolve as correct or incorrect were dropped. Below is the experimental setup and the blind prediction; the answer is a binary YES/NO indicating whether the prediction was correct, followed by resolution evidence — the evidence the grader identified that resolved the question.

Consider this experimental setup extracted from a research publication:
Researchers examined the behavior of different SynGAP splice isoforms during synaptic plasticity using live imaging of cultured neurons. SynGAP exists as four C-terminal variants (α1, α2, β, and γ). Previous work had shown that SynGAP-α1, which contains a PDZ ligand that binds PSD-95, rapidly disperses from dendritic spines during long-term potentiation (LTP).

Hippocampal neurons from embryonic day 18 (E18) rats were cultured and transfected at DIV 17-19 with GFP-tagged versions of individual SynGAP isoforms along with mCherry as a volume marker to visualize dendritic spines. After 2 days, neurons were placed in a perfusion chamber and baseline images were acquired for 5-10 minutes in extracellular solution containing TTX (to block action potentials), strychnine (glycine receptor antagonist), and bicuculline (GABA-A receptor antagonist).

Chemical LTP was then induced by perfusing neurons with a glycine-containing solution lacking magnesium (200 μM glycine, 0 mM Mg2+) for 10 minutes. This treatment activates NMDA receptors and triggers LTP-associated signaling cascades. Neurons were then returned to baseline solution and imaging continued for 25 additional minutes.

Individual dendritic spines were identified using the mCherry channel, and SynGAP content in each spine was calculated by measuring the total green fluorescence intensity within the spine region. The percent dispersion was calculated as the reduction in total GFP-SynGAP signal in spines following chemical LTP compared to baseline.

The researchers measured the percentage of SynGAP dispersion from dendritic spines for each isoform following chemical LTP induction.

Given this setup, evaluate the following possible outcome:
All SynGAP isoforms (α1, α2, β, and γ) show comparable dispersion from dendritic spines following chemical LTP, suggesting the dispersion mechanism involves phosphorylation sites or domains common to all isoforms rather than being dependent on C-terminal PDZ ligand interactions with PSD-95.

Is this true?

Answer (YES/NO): NO